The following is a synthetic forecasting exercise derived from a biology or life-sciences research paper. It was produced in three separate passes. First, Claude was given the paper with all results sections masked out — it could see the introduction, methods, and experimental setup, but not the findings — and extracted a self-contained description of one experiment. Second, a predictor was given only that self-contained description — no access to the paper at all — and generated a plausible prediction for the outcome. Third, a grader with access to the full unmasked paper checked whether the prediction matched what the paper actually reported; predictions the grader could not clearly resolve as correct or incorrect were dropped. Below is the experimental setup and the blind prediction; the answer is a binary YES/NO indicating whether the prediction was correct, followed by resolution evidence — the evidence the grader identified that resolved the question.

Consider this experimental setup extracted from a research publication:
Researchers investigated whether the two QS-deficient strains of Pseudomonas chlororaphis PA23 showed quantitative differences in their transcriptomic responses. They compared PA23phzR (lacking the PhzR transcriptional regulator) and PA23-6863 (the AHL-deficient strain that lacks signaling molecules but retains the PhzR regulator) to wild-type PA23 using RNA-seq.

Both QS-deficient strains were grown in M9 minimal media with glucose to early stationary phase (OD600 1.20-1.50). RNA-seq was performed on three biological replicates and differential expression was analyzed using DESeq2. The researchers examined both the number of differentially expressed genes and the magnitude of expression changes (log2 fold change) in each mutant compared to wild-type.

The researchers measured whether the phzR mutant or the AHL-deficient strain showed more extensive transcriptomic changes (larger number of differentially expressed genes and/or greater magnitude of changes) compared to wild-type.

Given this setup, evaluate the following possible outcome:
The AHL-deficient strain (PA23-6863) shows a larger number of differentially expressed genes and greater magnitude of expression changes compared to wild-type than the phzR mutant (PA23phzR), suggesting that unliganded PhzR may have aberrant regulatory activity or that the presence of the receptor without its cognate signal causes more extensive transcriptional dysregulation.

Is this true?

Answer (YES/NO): NO